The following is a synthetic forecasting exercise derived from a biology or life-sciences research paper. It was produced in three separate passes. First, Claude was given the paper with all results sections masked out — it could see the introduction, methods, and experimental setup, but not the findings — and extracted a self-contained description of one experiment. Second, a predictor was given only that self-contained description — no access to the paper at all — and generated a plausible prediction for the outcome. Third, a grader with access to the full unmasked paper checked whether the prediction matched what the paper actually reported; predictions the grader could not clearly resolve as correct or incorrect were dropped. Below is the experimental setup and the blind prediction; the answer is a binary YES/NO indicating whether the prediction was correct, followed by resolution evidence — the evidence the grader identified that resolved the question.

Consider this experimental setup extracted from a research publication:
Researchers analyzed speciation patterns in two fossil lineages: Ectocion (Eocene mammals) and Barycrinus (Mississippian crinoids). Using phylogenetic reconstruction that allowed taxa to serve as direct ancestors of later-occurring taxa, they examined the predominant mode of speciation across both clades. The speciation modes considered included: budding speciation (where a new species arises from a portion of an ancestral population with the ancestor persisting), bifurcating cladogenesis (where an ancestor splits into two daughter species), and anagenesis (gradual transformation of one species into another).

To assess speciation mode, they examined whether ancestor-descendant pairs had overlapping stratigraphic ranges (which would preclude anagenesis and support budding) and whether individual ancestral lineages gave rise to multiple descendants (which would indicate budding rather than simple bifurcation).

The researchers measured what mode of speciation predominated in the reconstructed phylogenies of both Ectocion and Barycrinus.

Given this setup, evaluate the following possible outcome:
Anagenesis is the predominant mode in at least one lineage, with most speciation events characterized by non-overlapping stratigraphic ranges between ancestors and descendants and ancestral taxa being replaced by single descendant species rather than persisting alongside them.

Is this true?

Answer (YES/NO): NO